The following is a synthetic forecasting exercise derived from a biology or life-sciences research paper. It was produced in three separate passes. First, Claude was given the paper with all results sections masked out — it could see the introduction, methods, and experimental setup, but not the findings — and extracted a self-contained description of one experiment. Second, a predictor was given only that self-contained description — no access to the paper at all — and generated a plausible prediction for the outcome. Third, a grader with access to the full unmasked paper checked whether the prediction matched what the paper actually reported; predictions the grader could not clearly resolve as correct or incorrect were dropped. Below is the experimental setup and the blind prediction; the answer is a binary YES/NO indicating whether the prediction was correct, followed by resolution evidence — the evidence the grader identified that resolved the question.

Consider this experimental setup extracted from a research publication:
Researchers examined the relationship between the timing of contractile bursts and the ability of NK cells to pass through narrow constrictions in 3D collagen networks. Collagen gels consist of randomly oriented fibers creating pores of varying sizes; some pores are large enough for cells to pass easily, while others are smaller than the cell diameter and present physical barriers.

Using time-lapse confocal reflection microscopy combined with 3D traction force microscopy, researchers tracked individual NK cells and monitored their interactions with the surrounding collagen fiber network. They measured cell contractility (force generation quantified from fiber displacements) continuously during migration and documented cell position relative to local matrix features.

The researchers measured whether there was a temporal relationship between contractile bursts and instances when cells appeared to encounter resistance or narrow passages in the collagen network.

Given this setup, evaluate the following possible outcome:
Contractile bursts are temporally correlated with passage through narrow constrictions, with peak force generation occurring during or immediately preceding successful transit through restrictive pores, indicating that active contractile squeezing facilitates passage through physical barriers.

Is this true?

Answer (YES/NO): YES